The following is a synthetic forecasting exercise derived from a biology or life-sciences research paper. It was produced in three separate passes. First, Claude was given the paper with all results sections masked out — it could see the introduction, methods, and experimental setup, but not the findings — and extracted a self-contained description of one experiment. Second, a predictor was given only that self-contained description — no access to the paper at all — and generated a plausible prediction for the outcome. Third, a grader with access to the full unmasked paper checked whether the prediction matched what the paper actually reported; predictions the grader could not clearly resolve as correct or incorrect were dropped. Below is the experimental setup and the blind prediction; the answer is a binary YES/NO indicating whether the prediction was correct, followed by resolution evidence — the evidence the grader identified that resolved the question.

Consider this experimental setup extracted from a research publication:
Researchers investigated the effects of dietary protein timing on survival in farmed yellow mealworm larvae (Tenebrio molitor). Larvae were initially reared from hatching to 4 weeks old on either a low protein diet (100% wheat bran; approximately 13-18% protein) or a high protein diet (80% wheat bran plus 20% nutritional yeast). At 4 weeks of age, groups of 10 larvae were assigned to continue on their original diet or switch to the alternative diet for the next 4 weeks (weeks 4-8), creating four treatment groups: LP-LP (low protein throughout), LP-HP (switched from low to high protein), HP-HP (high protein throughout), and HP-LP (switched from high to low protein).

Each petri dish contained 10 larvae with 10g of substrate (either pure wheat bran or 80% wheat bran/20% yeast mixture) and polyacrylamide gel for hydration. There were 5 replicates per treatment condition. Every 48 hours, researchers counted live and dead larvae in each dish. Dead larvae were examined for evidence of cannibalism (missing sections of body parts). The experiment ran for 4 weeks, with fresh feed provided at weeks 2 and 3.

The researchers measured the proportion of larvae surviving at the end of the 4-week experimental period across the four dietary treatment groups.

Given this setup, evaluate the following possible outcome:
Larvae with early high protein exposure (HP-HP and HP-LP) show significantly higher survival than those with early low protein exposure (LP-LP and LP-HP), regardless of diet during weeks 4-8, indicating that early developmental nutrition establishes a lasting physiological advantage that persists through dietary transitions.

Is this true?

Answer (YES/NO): YES